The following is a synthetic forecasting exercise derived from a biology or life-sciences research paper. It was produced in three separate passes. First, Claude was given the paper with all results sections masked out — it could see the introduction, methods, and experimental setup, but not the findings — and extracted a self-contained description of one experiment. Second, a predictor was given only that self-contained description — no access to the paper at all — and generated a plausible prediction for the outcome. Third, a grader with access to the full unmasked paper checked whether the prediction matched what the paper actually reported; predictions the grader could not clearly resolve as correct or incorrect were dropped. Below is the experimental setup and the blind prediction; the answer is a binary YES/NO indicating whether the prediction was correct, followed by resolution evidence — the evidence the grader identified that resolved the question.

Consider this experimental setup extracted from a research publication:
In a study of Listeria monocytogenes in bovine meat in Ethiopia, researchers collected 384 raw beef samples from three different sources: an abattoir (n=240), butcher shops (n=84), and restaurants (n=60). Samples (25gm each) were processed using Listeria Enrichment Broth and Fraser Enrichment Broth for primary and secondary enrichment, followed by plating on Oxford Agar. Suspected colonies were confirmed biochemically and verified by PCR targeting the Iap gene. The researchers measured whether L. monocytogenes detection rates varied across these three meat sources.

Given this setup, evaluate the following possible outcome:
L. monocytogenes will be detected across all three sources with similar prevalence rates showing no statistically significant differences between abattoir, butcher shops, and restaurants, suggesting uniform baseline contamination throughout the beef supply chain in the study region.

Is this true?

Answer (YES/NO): NO